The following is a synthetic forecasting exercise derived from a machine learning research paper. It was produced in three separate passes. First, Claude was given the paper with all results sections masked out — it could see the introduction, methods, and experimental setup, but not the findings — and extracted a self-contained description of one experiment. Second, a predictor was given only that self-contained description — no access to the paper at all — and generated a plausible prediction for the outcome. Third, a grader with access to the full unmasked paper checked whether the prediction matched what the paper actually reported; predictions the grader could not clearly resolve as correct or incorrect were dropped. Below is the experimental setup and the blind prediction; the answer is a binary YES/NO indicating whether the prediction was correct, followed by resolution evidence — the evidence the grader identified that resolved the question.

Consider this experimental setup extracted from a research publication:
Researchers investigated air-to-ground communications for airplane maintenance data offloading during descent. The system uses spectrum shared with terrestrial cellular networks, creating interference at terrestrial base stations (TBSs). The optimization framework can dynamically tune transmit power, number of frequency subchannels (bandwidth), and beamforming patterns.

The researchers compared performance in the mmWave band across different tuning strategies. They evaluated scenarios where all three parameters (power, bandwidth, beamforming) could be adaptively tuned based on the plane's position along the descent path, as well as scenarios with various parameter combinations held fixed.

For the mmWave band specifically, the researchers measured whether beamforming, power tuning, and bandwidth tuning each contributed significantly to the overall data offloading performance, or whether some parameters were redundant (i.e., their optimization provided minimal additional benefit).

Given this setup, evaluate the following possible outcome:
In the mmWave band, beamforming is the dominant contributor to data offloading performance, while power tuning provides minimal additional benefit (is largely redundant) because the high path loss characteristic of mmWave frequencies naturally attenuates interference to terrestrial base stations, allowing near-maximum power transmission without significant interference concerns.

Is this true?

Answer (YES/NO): NO